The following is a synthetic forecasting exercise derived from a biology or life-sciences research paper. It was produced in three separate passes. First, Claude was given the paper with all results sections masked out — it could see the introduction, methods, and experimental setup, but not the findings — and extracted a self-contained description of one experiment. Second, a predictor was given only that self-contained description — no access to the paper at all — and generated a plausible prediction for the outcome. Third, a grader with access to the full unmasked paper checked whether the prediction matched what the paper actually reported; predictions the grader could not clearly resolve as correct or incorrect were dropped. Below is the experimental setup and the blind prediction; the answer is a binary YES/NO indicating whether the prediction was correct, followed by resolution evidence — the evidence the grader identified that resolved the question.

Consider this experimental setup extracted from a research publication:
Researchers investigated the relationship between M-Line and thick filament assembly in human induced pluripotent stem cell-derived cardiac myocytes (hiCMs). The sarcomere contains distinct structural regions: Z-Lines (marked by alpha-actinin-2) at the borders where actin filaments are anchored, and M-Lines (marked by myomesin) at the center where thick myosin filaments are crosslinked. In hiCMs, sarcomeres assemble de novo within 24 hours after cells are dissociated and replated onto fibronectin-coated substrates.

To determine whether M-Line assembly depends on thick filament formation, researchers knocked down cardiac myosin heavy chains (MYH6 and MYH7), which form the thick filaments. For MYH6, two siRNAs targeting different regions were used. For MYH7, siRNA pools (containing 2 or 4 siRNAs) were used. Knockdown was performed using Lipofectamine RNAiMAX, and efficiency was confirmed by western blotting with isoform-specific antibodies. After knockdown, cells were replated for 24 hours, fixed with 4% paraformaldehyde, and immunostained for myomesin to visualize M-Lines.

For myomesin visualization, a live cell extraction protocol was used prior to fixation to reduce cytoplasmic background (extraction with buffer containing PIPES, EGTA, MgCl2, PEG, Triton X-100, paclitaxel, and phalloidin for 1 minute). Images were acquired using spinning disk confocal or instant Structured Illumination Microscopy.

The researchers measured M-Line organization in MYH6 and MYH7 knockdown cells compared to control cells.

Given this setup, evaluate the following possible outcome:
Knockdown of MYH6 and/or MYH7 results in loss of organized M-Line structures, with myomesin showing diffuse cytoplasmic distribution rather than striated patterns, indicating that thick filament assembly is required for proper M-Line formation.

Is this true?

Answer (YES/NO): NO